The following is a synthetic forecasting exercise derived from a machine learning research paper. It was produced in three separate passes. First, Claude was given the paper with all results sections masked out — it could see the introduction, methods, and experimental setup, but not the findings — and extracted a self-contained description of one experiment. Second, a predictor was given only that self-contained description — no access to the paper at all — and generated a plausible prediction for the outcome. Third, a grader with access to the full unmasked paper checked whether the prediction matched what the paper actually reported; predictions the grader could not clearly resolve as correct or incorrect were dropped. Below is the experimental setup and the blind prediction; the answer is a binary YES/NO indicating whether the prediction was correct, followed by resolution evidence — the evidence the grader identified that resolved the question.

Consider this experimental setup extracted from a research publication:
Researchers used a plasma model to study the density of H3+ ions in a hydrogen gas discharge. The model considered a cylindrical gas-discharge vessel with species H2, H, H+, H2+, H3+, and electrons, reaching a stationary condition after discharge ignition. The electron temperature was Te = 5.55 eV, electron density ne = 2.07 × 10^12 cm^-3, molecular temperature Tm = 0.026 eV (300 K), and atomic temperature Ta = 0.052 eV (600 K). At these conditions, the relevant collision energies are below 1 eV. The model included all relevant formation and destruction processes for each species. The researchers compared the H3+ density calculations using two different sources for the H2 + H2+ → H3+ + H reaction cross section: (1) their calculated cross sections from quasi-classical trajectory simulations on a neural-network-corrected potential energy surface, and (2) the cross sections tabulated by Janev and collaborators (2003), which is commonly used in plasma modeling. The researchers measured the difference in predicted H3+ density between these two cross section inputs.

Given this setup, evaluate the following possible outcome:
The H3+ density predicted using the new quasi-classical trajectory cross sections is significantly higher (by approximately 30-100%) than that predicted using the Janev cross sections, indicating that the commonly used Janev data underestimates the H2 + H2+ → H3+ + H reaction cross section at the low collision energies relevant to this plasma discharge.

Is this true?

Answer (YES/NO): NO